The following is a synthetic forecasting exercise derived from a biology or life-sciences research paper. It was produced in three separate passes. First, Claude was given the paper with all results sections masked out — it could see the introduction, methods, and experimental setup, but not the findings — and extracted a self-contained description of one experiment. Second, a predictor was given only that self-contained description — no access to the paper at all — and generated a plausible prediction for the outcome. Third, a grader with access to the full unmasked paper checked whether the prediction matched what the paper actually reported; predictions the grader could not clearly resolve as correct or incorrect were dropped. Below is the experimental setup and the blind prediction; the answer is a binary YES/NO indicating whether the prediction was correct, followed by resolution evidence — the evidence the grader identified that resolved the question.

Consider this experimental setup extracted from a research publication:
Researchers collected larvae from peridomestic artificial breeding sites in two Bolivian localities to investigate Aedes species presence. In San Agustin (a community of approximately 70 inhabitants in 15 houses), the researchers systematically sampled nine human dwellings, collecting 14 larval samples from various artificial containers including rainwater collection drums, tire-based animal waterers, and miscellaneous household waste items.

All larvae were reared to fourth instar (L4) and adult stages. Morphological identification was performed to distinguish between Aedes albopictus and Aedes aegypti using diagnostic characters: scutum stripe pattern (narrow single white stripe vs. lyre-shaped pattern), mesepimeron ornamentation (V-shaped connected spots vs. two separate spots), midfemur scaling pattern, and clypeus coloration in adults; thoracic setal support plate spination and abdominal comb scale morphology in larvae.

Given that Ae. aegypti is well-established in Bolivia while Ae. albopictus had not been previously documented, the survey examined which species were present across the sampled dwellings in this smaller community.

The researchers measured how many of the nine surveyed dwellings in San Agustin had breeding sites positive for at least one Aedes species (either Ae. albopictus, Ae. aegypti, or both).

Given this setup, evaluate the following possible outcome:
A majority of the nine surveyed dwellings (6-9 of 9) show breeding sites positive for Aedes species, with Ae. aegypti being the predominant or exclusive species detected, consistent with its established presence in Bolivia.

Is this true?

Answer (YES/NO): NO